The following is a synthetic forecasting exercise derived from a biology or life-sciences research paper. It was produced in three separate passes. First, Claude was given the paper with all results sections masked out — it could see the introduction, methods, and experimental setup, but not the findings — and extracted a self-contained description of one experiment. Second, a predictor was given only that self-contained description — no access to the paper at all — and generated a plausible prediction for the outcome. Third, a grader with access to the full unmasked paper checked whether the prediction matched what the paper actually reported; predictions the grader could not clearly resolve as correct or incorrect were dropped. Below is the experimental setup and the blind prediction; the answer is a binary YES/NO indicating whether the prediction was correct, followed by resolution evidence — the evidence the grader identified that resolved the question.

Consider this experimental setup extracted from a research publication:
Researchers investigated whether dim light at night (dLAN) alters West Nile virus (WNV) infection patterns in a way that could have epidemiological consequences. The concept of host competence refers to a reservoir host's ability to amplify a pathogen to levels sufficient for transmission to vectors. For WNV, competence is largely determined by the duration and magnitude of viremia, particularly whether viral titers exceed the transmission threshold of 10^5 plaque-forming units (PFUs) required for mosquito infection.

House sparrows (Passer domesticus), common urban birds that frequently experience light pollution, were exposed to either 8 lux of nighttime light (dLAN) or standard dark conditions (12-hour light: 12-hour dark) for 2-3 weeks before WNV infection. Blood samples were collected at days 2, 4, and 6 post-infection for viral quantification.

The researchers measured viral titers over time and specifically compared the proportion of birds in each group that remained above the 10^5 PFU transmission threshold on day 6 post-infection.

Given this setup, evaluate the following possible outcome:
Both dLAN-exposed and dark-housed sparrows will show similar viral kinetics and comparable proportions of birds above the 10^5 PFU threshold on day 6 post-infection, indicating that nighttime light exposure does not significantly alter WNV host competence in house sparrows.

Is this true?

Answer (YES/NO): NO